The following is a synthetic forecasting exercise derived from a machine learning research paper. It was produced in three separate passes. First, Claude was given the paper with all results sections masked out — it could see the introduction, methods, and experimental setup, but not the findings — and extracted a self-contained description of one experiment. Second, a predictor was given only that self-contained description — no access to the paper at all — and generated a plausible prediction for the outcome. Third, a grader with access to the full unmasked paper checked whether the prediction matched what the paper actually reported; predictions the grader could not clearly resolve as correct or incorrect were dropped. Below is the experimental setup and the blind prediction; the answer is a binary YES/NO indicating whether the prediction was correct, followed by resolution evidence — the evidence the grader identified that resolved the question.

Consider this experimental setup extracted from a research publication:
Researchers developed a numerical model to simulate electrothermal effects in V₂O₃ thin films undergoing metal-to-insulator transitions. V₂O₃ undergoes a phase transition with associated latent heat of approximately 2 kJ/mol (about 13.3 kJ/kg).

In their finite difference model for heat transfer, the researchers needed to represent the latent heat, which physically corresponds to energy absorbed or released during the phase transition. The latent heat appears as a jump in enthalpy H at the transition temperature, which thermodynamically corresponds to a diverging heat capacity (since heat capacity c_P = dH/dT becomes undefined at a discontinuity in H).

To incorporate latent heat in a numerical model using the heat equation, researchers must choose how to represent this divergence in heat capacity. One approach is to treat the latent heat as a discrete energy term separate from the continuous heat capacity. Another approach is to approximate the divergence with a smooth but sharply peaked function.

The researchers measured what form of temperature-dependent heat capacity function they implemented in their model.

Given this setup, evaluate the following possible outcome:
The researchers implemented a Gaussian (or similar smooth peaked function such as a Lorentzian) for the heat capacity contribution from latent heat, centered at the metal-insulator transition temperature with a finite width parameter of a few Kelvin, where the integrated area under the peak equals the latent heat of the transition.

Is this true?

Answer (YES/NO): NO